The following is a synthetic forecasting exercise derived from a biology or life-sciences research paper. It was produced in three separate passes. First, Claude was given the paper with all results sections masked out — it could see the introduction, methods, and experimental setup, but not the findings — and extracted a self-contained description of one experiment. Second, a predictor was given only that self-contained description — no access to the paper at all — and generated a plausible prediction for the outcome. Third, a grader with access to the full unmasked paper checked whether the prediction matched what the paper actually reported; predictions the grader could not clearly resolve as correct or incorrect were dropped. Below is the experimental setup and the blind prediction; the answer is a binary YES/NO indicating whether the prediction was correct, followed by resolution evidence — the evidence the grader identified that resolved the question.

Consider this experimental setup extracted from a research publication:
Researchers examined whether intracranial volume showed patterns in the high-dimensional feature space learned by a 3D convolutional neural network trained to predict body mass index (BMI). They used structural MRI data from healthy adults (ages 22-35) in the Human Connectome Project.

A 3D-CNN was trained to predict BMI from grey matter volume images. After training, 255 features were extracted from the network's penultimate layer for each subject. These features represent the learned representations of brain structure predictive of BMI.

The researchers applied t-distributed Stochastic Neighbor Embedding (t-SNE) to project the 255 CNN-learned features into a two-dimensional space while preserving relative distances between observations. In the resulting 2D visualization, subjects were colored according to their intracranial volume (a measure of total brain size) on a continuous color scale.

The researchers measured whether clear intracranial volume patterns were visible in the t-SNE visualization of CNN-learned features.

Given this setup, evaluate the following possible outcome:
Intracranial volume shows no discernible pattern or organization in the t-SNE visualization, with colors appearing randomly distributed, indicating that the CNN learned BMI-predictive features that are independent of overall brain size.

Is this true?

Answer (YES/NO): YES